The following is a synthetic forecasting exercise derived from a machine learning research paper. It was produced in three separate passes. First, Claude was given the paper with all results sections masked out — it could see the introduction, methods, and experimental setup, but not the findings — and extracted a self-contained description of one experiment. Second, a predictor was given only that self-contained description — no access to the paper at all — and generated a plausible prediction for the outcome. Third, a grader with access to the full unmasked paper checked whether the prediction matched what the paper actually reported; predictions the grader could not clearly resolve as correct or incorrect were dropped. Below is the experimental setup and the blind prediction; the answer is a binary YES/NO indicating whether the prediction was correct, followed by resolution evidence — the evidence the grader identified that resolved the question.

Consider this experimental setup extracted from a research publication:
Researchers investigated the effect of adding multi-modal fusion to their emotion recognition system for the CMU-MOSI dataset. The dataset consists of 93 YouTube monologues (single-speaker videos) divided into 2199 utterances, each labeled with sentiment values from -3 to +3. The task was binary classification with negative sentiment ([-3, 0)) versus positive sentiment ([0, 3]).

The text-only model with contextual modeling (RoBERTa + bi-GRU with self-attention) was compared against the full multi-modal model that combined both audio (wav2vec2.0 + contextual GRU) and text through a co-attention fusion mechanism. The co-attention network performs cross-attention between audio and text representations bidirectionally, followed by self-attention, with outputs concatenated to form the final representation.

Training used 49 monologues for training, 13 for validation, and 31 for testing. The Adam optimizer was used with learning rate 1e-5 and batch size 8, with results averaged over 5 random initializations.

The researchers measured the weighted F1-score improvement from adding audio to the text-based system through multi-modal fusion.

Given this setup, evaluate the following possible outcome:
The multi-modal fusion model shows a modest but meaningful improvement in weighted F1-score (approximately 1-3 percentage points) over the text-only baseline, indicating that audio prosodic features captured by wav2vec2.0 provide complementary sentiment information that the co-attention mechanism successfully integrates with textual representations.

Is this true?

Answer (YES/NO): NO